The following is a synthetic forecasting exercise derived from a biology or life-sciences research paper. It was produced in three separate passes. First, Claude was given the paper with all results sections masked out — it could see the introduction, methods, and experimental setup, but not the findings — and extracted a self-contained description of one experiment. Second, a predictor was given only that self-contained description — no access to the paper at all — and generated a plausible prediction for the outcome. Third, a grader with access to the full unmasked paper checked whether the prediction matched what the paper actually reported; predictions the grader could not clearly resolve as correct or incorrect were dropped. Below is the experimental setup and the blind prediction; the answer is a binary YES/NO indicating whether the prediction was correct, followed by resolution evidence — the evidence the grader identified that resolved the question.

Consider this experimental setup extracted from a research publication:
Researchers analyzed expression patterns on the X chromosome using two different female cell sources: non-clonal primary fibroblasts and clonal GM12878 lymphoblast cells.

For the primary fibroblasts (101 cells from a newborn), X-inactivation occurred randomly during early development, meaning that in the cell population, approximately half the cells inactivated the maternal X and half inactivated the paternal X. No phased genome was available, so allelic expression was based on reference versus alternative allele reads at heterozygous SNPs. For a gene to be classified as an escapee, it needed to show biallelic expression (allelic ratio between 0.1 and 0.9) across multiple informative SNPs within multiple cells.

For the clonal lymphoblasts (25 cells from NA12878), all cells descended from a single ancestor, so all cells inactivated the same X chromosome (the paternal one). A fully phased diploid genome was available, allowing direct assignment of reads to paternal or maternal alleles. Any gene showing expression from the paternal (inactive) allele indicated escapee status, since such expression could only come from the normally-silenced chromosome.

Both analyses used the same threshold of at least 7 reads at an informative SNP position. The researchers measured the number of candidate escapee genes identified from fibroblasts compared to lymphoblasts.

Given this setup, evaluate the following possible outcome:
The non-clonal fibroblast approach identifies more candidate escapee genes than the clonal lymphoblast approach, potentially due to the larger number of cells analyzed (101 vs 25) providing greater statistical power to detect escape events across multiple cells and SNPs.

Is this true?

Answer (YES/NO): NO